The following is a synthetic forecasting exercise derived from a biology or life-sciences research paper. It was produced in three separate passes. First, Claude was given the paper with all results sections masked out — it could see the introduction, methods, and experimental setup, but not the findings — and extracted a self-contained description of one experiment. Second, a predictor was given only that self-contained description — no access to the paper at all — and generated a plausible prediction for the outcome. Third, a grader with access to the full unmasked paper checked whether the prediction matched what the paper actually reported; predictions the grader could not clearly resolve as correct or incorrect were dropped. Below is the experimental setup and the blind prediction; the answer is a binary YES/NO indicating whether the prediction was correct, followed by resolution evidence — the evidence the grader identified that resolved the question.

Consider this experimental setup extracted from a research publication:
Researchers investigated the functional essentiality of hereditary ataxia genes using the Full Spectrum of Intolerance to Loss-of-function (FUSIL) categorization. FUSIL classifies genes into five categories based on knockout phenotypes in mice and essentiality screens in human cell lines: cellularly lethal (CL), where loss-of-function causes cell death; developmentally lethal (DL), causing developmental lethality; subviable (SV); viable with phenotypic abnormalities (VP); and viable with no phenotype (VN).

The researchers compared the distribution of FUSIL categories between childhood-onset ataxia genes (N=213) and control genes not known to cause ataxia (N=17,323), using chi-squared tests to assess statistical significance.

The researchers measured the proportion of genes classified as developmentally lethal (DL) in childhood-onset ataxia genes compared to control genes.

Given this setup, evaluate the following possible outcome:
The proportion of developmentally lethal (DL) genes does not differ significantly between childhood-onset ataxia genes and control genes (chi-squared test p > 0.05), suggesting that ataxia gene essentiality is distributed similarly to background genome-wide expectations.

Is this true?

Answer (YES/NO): NO